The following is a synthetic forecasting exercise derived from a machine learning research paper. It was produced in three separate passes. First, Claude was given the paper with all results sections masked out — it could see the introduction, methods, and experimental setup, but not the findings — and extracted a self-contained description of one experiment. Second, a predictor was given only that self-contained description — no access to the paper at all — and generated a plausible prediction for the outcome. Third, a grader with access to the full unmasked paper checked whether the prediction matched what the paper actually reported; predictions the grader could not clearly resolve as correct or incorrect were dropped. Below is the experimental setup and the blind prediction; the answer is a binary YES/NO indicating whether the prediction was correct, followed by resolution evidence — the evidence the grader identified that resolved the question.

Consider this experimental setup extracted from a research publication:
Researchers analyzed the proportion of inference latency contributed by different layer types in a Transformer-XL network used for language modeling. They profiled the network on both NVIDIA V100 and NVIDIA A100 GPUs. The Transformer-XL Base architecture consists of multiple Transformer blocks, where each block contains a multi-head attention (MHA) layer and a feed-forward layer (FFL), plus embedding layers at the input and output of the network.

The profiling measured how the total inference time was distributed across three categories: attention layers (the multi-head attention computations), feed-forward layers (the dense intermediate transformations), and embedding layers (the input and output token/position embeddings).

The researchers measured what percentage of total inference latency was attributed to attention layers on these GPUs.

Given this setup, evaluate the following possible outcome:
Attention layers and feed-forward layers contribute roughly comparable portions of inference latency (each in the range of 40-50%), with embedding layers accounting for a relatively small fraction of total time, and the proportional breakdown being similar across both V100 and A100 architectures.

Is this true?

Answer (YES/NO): NO